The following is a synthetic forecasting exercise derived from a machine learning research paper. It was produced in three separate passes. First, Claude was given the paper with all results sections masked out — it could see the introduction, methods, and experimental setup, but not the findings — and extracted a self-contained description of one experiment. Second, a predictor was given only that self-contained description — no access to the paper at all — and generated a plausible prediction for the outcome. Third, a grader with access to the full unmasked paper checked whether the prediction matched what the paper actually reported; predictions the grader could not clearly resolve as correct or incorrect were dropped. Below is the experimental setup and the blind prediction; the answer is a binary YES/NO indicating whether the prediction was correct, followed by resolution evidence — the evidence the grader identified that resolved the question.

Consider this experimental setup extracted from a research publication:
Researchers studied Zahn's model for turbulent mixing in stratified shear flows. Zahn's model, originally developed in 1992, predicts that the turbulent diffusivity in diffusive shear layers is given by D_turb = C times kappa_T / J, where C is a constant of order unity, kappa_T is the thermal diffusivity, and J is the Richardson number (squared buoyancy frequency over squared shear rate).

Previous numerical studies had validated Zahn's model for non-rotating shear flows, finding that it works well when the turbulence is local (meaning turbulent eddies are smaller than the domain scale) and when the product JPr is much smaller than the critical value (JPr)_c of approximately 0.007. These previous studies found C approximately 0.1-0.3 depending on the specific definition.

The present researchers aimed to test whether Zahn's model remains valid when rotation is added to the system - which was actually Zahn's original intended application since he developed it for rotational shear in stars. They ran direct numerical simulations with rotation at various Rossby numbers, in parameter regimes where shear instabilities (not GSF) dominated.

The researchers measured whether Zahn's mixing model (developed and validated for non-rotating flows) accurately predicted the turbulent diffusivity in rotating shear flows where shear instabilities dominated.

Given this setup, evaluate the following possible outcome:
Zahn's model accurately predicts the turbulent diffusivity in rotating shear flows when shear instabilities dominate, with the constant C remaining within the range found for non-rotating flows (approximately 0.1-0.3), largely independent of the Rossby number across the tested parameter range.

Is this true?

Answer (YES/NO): YES